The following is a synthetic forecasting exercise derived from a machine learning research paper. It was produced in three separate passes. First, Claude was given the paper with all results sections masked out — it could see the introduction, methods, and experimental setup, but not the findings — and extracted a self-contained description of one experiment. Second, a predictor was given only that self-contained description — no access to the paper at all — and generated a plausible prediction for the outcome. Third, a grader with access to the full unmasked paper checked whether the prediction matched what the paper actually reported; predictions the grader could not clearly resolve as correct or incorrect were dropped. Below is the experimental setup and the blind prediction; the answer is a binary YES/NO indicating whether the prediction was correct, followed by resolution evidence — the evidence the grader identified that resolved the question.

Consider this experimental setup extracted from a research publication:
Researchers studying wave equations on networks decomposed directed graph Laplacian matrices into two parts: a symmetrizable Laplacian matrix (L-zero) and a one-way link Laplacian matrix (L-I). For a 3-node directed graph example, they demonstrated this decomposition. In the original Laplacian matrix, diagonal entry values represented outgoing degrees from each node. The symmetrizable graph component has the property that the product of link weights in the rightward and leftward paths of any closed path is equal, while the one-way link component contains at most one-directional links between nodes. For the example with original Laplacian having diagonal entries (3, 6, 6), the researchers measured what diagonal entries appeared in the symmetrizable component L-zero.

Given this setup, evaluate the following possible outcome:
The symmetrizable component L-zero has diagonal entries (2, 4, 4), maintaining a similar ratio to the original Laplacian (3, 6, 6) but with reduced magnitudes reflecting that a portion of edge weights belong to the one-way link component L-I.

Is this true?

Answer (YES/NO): NO